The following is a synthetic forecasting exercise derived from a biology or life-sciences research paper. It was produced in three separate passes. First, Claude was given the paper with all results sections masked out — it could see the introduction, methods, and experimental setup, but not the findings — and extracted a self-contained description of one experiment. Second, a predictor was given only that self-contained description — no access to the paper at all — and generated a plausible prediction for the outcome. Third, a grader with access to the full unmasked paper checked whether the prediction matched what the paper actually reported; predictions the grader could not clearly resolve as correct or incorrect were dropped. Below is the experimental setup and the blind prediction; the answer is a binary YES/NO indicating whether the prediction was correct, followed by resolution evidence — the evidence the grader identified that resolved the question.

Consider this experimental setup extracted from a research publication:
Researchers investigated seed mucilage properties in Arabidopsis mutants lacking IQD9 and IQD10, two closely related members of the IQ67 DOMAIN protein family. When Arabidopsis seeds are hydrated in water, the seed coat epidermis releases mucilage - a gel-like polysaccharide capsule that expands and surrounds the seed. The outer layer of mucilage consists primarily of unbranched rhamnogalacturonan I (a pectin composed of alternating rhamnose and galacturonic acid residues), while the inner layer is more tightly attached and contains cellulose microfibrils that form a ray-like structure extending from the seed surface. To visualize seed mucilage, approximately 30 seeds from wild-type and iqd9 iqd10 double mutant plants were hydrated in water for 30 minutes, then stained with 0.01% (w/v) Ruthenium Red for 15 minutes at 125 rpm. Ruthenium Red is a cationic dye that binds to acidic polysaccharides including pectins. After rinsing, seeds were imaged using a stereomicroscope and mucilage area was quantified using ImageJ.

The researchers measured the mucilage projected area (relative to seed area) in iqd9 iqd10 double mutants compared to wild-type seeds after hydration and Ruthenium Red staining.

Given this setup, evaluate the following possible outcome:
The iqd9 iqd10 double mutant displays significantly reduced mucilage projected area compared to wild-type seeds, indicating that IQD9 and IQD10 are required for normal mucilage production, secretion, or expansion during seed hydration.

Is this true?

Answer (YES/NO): NO